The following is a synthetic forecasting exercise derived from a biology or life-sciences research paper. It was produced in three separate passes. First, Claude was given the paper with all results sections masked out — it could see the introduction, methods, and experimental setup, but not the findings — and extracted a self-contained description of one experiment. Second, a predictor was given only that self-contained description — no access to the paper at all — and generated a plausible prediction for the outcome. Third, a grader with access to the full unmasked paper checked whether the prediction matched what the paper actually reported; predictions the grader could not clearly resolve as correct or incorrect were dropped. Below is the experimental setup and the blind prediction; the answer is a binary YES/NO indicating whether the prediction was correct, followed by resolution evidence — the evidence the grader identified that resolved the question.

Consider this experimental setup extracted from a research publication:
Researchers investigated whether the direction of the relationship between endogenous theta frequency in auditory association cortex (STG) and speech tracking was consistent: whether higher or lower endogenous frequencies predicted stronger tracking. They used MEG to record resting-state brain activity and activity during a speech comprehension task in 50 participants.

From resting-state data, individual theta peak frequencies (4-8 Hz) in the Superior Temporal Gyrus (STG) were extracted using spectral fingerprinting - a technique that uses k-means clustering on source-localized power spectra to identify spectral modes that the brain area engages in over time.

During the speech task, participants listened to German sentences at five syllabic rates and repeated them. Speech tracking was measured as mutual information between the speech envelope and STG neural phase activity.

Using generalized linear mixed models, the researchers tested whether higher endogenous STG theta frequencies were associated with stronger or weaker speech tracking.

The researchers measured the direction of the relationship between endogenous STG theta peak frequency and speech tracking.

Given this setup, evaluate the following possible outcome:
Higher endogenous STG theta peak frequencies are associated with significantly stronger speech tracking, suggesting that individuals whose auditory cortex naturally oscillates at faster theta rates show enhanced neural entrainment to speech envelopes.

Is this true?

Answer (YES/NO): NO